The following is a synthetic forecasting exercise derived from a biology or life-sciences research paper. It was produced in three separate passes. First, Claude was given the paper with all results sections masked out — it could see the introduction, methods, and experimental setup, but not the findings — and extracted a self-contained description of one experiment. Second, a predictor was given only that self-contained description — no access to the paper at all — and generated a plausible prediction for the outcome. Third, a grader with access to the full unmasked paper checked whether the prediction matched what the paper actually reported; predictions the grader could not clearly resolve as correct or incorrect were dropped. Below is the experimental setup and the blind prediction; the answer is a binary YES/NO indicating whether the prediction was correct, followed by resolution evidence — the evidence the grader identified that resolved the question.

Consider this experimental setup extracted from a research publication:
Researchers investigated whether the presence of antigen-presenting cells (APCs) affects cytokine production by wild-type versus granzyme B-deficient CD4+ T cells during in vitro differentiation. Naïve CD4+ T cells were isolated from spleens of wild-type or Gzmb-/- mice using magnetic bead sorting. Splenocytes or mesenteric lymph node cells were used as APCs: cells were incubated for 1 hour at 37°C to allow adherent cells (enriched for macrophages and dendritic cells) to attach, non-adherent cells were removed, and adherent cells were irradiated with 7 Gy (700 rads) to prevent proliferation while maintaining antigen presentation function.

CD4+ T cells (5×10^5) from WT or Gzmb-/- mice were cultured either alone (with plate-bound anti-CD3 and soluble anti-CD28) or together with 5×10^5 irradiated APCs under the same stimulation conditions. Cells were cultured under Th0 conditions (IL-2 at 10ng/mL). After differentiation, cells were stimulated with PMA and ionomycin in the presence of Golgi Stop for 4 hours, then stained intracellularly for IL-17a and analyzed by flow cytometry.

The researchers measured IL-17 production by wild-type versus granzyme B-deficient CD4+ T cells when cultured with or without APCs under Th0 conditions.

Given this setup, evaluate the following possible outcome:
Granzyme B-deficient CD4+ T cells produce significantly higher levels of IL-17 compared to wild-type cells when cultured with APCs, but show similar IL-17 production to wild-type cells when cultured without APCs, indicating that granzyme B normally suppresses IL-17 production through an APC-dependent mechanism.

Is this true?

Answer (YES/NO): NO